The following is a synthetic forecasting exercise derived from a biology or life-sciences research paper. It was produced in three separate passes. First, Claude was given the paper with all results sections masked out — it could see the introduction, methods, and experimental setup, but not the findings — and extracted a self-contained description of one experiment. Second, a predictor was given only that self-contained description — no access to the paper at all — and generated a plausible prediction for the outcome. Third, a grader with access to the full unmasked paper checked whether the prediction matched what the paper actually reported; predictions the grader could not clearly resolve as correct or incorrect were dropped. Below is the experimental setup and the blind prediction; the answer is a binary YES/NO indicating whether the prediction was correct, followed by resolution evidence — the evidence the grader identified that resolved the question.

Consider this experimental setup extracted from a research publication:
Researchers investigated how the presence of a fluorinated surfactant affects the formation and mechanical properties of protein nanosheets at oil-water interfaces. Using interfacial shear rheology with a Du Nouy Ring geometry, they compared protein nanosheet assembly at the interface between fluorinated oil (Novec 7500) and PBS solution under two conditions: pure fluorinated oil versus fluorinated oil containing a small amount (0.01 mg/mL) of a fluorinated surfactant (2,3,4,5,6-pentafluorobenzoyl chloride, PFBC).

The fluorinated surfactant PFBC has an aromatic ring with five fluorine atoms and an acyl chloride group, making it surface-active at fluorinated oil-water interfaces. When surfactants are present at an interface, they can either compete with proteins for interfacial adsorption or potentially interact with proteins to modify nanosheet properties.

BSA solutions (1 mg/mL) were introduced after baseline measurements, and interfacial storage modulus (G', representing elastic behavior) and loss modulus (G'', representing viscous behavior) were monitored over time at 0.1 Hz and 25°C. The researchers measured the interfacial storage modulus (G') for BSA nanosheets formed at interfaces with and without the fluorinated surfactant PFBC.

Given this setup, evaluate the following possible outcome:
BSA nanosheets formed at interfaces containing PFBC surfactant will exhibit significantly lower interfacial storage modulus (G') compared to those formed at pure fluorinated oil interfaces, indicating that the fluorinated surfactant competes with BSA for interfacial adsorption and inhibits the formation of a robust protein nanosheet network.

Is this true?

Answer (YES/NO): NO